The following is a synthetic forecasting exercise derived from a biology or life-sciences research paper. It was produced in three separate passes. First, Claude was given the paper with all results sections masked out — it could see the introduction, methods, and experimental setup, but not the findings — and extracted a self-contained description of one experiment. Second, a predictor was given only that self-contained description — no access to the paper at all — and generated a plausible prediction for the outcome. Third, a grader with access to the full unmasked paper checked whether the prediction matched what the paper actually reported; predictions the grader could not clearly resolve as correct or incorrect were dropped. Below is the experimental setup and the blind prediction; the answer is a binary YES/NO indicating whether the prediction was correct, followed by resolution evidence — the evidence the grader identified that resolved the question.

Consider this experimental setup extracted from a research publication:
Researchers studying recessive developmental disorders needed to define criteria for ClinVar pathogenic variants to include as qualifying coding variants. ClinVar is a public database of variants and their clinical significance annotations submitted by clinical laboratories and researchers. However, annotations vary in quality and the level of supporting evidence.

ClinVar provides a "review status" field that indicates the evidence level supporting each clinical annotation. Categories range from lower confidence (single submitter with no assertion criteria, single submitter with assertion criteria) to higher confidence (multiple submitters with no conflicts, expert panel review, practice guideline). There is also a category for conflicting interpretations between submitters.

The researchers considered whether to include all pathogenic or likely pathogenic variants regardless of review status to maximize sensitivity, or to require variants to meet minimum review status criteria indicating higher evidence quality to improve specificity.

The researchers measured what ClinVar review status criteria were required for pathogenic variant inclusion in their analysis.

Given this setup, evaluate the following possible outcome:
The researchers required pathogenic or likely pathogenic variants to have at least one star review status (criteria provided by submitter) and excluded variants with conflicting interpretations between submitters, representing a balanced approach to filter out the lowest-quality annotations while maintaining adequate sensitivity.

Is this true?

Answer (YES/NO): NO